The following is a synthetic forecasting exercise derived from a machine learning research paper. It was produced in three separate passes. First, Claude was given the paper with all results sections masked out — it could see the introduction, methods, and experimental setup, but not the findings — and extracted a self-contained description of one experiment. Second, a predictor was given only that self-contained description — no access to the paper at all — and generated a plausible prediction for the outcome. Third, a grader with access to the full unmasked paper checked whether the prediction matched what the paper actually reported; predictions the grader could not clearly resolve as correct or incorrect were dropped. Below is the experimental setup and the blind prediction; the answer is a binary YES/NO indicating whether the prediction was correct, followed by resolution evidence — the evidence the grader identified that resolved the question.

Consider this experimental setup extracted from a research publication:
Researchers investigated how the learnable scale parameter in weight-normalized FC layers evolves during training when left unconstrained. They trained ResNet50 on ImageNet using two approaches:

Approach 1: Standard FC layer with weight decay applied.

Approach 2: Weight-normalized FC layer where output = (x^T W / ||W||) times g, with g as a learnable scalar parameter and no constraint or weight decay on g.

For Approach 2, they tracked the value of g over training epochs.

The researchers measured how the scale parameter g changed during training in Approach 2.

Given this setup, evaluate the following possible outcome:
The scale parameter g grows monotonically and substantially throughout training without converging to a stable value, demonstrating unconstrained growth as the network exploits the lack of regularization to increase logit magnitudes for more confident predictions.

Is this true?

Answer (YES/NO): YES